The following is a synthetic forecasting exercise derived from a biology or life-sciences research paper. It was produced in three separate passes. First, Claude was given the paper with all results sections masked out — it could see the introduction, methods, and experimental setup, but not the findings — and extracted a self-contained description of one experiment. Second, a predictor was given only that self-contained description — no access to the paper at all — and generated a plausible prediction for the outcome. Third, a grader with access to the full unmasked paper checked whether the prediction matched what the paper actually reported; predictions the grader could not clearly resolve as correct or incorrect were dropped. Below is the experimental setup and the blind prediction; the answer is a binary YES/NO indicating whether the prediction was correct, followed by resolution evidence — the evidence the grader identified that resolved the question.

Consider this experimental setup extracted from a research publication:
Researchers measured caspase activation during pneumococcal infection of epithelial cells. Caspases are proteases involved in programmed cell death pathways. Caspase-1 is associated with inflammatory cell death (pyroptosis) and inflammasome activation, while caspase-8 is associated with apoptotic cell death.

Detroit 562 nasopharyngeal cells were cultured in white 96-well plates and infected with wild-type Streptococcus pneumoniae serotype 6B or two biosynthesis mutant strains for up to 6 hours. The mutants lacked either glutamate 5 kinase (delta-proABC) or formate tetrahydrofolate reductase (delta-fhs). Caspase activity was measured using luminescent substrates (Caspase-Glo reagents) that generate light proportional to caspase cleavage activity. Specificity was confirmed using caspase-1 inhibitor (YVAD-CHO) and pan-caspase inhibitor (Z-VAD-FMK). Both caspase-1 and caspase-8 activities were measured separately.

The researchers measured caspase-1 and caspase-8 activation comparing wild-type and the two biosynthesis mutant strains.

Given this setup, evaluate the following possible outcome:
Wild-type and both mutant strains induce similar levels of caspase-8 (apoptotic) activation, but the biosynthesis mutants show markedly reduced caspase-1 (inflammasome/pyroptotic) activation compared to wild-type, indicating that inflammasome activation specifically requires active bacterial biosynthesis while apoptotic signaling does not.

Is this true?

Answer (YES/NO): NO